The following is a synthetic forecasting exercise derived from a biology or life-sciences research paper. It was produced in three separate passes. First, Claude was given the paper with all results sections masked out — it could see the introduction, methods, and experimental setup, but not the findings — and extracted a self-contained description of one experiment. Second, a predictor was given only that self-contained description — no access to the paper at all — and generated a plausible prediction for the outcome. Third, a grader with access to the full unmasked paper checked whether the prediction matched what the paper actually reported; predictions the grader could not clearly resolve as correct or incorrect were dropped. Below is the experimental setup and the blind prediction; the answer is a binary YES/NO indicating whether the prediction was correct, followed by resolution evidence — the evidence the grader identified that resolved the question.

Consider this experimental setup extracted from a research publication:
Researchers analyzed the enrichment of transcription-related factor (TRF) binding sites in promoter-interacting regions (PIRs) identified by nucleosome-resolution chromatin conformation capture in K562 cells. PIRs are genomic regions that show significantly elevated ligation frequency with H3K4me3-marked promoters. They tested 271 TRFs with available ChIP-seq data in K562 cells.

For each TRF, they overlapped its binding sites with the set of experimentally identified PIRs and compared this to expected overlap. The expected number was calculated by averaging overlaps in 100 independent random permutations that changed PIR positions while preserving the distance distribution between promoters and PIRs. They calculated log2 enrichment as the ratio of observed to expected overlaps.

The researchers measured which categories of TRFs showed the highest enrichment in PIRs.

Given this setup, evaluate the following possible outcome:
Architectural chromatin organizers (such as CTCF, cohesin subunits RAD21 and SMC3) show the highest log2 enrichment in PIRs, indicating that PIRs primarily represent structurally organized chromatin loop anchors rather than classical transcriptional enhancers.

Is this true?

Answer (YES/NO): YES